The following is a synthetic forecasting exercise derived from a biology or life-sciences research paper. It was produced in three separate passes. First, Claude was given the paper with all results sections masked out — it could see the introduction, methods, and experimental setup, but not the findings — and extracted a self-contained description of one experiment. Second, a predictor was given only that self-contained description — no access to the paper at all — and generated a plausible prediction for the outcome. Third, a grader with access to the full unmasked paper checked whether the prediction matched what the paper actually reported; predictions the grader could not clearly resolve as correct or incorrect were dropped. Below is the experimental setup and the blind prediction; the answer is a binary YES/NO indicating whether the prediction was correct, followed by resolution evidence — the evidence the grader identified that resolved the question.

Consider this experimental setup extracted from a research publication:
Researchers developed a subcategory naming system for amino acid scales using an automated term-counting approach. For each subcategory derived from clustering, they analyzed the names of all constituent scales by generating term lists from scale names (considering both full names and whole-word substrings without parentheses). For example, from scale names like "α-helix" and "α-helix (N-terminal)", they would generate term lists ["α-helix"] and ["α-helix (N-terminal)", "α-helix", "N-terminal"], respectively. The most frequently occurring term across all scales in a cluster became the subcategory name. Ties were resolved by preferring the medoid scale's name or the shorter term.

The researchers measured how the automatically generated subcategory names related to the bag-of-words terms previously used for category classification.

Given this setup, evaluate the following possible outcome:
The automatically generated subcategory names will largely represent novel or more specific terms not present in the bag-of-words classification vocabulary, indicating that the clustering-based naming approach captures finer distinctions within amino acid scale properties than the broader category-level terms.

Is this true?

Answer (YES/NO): NO